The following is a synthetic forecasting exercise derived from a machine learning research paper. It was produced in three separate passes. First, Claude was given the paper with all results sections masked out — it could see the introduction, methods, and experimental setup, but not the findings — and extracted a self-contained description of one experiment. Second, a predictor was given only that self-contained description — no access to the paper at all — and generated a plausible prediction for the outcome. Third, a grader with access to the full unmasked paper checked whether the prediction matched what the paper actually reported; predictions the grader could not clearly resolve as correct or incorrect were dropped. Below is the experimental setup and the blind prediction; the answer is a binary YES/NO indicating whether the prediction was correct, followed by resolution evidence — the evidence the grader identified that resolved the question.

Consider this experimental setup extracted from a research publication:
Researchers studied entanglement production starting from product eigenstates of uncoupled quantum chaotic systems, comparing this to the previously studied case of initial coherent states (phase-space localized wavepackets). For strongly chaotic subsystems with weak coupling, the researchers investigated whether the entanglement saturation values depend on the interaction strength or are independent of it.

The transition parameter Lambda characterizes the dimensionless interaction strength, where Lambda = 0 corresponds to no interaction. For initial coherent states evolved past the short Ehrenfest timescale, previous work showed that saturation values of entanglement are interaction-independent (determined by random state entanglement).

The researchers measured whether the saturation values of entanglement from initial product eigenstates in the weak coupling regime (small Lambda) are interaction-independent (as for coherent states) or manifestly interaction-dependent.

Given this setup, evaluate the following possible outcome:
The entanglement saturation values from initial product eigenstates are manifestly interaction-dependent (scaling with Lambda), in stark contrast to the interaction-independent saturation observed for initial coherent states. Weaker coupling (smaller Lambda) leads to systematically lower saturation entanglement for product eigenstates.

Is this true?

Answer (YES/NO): YES